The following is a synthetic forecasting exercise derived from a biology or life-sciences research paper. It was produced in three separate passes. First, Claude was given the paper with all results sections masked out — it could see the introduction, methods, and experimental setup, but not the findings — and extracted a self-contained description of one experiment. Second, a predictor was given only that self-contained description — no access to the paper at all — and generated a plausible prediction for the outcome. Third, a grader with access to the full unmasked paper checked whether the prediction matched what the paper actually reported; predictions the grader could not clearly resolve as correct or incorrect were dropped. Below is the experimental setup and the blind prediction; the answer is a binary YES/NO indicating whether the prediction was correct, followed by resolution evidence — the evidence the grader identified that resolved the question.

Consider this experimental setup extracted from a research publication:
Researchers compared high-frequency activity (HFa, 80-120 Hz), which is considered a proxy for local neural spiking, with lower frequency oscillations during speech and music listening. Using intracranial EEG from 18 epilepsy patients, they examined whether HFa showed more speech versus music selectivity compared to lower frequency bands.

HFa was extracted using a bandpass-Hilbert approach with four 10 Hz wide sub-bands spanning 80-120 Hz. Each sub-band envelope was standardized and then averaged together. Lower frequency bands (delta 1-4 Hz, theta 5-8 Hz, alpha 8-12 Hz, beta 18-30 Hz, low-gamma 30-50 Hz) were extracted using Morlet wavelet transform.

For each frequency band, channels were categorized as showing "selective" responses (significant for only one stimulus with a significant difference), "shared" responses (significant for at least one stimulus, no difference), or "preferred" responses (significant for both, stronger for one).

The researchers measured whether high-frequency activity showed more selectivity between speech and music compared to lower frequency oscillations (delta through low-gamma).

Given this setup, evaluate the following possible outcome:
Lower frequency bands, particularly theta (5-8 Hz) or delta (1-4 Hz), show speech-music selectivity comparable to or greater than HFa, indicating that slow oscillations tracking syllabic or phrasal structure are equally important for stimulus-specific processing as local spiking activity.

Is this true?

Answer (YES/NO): YES